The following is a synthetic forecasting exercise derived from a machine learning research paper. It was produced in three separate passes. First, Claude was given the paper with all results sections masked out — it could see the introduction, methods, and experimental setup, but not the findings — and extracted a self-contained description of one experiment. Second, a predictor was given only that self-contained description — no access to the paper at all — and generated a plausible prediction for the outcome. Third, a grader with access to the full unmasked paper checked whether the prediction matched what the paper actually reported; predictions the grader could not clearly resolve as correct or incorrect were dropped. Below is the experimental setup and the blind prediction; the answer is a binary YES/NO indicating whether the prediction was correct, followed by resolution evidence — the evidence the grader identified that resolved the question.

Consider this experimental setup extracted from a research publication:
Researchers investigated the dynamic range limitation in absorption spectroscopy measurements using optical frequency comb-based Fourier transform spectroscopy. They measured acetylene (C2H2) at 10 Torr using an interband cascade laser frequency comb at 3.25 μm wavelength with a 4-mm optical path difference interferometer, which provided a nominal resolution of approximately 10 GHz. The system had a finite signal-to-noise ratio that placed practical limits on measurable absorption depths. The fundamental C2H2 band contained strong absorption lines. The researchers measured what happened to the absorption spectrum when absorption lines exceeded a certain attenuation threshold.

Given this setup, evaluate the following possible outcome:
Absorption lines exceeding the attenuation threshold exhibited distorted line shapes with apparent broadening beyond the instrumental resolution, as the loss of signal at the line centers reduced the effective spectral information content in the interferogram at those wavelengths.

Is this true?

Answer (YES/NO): NO